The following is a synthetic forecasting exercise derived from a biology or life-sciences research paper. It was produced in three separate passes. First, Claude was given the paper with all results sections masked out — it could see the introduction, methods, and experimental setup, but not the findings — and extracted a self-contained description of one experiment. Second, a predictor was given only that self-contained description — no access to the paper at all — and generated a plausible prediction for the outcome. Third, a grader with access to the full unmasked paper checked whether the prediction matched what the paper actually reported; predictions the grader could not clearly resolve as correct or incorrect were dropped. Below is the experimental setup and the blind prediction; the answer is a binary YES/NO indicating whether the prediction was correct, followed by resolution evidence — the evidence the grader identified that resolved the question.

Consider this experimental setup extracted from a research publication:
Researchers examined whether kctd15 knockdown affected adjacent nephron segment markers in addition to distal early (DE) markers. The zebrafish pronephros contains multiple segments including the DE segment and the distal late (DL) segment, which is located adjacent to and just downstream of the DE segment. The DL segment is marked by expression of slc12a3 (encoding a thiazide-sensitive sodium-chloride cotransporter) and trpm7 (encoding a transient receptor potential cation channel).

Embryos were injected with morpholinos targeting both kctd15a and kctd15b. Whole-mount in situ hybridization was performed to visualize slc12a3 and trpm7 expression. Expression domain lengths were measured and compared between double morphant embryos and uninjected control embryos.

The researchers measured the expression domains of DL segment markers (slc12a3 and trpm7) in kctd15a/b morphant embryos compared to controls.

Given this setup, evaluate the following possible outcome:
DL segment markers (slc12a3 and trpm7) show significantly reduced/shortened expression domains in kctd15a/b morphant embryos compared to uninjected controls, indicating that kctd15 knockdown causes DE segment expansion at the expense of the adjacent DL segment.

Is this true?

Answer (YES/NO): YES